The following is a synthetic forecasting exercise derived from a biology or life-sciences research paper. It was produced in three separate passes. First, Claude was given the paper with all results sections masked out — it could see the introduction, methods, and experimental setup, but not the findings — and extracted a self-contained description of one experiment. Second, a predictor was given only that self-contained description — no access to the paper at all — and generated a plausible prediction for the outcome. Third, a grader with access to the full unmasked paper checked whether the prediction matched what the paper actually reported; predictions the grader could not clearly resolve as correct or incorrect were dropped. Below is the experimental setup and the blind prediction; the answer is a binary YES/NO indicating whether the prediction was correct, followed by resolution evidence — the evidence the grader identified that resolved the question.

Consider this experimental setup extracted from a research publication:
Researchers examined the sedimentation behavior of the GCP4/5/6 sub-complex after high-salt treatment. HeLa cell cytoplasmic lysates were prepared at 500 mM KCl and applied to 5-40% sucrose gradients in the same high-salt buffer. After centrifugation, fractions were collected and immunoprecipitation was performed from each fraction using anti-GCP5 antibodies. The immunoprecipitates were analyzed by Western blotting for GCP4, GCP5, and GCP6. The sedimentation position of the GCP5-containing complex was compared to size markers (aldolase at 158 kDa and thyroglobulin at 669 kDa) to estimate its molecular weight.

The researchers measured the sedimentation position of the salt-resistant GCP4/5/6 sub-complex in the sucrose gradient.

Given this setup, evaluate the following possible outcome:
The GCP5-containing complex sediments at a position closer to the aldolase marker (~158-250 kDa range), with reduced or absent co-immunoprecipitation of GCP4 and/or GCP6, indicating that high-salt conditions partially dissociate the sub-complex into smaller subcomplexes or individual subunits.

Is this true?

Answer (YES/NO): NO